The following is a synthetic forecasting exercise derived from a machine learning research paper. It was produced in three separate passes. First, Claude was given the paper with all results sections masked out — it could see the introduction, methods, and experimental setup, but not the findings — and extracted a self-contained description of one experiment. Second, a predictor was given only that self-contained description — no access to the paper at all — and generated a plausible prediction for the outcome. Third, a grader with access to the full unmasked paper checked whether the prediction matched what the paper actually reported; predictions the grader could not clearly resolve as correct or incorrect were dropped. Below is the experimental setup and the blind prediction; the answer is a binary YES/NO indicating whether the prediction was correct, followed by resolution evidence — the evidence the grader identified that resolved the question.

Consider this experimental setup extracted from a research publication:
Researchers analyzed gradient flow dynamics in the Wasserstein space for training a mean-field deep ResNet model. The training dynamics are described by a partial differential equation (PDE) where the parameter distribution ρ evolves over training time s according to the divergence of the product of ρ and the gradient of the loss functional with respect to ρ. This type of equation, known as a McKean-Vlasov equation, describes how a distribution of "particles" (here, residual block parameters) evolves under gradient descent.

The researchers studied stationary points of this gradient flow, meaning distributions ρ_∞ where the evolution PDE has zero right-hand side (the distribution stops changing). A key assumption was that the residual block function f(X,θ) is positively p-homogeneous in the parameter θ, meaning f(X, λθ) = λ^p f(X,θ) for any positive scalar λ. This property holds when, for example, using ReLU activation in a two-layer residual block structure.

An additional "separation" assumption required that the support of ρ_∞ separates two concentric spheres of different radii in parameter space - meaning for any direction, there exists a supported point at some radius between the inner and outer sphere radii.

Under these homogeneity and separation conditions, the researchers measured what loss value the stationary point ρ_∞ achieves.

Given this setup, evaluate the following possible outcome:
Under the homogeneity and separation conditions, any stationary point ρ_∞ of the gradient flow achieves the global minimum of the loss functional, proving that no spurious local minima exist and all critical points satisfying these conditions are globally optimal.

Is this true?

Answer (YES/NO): YES